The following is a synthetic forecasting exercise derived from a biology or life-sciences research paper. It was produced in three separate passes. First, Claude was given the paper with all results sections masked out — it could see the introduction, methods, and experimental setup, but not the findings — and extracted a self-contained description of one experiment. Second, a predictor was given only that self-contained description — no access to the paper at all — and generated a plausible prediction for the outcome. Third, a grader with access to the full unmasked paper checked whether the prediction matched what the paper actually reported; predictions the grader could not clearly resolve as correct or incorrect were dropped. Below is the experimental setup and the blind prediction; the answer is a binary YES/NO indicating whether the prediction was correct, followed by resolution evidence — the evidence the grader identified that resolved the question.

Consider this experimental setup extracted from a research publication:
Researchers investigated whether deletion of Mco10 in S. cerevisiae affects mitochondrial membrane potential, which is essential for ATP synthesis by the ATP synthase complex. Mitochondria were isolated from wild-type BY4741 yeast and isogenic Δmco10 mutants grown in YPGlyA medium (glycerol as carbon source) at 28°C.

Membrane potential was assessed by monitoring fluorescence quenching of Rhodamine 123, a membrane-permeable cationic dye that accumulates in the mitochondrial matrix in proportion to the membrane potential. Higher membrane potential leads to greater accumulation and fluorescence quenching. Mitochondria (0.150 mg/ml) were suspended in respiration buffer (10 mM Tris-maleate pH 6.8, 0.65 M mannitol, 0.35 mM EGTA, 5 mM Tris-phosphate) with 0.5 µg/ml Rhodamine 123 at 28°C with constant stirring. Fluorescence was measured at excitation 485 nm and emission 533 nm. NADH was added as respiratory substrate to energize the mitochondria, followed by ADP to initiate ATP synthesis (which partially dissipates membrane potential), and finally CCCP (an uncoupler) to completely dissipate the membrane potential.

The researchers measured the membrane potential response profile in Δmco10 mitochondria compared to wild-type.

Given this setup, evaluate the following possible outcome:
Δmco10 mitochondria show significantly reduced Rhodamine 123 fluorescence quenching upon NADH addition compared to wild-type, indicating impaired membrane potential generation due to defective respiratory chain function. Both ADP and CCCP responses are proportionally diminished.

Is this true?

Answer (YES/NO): NO